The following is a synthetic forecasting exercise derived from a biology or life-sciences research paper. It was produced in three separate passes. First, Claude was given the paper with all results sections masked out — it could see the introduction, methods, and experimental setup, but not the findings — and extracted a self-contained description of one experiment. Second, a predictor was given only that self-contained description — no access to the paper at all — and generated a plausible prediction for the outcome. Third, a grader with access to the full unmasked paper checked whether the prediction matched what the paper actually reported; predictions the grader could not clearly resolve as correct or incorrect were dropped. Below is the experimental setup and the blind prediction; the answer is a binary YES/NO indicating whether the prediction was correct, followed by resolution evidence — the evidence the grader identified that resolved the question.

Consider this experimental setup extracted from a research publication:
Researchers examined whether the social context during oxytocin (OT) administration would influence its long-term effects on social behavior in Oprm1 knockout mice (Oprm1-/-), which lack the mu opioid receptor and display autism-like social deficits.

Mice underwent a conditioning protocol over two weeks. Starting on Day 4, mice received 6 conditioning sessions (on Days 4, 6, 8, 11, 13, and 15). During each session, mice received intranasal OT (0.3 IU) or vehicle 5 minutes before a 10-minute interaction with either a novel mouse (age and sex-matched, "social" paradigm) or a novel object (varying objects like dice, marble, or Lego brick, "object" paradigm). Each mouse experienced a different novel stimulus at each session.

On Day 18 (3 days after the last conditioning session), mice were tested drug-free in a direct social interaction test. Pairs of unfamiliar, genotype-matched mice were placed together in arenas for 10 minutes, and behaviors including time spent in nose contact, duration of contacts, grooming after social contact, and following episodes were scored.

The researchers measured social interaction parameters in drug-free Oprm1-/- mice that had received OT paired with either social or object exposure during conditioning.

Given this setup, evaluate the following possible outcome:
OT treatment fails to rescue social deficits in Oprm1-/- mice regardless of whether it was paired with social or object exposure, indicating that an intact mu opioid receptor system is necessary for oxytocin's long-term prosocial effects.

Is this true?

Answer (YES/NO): NO